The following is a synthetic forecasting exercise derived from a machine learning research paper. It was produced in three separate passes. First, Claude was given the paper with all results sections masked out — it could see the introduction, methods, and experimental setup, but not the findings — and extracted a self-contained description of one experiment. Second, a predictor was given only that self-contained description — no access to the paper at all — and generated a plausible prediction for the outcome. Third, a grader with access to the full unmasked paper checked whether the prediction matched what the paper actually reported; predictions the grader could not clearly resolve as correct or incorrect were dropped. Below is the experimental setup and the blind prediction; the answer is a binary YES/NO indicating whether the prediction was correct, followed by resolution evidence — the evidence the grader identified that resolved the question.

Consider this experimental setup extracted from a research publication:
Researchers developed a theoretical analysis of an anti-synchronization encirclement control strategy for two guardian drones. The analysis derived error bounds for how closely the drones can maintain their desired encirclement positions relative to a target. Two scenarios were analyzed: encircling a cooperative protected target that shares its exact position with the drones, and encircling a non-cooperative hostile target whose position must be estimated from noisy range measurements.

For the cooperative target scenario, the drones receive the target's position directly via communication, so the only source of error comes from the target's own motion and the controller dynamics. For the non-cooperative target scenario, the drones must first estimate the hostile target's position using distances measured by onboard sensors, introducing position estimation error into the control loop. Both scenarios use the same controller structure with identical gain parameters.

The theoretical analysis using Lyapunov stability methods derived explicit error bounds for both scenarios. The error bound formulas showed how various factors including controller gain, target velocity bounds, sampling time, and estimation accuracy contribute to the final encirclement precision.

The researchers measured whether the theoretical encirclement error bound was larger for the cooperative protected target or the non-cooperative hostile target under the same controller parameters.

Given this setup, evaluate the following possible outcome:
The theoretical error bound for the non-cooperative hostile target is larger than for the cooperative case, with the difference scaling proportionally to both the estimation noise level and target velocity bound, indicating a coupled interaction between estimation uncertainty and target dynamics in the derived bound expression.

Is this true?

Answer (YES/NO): NO